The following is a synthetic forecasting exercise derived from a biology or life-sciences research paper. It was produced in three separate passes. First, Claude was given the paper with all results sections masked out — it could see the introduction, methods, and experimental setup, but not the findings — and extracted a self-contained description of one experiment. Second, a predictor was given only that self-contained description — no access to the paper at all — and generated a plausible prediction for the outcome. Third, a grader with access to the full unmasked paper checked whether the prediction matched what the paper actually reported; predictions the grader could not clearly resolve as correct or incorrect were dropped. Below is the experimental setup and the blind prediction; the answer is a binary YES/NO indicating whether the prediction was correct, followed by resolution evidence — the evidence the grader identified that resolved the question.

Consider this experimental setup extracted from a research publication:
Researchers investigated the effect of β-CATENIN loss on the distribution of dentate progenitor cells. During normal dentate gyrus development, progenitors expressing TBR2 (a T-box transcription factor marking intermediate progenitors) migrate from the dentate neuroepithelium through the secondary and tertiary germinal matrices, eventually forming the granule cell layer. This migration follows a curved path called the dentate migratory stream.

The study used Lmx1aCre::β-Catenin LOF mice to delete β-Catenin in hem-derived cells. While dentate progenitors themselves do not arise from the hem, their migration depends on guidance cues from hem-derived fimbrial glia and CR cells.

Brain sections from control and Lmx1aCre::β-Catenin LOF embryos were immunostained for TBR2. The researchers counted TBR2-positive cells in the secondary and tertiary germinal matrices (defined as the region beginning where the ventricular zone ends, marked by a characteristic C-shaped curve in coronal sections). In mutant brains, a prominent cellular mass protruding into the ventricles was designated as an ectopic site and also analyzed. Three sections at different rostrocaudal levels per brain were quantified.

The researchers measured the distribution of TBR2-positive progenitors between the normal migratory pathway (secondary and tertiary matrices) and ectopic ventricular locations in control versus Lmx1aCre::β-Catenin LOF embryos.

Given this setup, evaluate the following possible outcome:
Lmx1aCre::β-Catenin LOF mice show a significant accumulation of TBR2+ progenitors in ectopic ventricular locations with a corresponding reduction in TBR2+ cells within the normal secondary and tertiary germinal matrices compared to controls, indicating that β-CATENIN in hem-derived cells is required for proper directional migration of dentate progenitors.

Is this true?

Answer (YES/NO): YES